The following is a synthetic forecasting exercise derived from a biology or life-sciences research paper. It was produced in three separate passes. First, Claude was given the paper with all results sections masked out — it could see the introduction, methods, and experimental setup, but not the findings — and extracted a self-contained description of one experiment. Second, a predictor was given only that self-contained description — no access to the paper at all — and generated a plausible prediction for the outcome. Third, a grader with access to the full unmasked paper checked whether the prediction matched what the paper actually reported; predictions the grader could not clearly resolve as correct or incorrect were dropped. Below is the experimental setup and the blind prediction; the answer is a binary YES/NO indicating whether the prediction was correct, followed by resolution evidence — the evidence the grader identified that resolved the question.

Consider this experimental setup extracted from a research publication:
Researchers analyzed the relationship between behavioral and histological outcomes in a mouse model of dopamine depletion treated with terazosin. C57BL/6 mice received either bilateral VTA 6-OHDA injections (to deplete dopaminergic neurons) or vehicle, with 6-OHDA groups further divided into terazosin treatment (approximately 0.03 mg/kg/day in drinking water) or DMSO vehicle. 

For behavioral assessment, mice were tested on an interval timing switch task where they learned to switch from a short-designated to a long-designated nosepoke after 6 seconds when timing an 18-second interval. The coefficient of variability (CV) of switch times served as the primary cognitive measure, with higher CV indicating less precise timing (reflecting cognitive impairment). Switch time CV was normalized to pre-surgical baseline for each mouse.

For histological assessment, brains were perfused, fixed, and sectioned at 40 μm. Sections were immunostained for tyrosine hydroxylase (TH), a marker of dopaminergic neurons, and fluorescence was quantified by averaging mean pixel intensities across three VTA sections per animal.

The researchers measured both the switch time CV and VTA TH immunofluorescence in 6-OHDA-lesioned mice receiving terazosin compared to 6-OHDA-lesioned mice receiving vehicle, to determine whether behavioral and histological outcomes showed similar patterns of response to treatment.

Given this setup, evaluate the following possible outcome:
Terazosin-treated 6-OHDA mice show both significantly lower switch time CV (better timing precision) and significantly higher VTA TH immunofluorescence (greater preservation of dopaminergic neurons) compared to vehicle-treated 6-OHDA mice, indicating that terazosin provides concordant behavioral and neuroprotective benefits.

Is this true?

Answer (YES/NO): NO